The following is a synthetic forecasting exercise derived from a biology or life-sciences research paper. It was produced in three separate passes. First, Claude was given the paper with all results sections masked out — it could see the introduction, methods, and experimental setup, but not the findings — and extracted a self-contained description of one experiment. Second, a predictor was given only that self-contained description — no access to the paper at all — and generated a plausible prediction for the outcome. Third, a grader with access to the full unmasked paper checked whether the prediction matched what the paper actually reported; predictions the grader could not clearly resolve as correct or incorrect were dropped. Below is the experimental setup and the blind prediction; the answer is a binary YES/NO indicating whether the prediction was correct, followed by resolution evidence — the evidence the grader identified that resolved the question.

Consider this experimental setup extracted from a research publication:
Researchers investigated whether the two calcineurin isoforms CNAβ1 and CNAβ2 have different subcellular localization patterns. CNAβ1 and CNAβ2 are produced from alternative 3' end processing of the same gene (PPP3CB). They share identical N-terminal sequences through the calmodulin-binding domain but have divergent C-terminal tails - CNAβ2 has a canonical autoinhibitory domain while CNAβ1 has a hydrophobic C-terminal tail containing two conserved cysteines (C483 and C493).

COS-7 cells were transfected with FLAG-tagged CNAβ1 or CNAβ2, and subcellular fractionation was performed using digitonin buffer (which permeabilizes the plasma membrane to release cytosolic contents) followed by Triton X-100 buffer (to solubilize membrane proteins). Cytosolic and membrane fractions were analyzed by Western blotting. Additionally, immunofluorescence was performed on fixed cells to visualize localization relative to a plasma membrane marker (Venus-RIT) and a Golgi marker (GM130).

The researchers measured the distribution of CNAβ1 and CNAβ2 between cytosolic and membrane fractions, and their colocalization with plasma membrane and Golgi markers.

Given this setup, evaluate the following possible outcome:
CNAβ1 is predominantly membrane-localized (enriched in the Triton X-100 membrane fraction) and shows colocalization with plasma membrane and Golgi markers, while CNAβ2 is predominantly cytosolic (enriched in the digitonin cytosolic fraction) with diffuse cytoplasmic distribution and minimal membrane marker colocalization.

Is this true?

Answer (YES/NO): YES